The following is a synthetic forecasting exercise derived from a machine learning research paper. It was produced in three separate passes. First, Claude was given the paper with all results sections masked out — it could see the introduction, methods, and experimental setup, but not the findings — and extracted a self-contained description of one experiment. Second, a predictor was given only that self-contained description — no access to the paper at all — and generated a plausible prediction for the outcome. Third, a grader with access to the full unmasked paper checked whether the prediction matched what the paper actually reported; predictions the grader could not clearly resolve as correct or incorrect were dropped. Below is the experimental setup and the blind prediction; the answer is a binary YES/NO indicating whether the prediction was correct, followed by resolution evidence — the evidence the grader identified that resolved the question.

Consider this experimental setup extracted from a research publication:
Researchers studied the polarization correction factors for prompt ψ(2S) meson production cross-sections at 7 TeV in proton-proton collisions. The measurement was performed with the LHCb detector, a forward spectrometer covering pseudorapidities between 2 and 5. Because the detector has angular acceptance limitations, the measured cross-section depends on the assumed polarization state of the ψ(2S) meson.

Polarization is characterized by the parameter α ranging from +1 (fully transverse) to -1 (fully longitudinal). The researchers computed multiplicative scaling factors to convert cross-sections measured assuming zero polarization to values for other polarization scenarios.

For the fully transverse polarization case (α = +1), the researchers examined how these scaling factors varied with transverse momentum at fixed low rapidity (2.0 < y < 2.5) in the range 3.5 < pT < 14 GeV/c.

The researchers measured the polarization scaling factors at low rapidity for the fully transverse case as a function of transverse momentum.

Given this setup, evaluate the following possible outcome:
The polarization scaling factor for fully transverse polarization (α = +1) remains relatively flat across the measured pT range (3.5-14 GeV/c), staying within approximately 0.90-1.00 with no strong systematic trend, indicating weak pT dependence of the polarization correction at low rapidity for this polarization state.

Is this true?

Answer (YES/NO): NO